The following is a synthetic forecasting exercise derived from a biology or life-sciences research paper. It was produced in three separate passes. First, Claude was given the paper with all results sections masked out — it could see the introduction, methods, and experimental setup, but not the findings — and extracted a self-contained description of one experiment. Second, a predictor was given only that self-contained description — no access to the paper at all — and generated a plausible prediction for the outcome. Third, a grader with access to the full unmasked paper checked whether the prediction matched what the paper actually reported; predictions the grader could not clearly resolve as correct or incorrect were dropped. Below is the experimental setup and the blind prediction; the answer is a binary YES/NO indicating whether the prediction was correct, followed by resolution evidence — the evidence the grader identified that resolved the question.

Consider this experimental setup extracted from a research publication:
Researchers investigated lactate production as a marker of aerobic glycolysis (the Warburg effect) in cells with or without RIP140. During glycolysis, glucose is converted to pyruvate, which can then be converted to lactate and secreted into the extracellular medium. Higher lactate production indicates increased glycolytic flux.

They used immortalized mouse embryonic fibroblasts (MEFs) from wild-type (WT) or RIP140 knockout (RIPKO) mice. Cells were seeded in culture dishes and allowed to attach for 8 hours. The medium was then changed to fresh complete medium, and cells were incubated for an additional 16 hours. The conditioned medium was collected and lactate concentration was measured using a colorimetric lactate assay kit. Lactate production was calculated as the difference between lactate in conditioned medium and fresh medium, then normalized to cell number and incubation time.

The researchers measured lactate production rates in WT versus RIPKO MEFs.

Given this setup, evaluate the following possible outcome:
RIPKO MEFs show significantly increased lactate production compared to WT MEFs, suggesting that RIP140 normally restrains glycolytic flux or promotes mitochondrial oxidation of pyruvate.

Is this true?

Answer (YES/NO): YES